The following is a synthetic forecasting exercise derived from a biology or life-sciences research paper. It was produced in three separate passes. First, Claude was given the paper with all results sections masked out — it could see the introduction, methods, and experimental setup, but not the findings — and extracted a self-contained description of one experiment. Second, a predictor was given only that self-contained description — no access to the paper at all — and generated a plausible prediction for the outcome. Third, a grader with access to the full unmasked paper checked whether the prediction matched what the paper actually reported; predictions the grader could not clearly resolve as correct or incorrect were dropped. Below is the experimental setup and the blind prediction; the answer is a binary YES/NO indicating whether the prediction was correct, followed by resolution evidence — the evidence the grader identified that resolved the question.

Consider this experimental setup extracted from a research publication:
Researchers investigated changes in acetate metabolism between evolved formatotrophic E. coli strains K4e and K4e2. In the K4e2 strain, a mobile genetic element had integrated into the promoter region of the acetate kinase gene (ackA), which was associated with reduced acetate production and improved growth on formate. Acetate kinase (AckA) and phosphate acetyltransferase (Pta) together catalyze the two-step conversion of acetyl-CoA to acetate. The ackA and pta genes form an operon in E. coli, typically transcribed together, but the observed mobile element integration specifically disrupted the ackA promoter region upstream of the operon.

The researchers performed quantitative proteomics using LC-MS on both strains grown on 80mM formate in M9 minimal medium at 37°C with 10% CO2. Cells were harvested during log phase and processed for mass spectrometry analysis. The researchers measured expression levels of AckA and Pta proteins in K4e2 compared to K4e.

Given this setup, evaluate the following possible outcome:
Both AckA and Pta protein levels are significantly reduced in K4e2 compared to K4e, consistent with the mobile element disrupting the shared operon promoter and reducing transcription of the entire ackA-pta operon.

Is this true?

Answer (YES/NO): YES